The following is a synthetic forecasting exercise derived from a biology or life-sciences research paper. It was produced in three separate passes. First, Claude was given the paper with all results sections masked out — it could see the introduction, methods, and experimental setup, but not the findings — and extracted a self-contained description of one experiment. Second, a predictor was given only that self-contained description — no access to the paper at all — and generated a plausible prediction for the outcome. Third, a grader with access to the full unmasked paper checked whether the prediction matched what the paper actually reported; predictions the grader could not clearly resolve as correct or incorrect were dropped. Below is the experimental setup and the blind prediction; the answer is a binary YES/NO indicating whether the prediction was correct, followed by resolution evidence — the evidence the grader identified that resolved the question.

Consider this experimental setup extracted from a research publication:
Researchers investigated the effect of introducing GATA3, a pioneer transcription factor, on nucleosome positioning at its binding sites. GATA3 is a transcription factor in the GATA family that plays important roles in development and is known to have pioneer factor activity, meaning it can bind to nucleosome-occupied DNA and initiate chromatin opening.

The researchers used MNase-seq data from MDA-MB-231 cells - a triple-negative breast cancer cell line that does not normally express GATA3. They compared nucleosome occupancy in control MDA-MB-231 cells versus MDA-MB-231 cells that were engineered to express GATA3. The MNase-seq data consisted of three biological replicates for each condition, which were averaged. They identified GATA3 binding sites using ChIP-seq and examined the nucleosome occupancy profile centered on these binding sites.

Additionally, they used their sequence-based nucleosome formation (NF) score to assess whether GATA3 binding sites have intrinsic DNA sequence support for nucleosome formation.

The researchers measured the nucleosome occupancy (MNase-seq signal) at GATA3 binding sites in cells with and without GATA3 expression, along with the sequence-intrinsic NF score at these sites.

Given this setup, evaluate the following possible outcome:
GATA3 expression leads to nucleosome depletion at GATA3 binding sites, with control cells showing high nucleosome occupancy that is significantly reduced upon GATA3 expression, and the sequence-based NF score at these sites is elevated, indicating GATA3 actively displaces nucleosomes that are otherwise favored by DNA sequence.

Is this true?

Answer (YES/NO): YES